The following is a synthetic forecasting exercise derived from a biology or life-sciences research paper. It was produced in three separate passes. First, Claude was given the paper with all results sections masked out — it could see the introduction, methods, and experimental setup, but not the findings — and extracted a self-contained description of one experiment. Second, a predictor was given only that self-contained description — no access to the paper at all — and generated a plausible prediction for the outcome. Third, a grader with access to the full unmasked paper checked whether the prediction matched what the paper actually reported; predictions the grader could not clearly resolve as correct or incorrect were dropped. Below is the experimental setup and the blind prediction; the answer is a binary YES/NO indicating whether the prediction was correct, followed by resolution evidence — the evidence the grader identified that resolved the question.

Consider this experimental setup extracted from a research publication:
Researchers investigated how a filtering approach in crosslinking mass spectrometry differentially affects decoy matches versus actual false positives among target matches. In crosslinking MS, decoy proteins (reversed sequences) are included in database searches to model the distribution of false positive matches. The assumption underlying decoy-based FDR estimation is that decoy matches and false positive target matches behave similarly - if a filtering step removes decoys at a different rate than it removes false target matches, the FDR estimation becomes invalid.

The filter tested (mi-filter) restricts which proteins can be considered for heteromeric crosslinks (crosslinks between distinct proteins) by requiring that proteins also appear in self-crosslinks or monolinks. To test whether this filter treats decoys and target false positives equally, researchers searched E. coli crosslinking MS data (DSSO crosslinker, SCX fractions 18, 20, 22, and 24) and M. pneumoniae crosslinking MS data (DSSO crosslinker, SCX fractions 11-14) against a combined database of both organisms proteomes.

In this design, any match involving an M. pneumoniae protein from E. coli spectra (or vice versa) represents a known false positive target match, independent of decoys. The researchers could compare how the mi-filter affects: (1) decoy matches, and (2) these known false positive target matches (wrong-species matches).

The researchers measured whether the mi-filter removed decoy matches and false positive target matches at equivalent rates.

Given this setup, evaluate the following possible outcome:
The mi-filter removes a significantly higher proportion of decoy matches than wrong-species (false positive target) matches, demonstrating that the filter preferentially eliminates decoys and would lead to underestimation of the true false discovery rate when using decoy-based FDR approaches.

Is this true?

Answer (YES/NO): YES